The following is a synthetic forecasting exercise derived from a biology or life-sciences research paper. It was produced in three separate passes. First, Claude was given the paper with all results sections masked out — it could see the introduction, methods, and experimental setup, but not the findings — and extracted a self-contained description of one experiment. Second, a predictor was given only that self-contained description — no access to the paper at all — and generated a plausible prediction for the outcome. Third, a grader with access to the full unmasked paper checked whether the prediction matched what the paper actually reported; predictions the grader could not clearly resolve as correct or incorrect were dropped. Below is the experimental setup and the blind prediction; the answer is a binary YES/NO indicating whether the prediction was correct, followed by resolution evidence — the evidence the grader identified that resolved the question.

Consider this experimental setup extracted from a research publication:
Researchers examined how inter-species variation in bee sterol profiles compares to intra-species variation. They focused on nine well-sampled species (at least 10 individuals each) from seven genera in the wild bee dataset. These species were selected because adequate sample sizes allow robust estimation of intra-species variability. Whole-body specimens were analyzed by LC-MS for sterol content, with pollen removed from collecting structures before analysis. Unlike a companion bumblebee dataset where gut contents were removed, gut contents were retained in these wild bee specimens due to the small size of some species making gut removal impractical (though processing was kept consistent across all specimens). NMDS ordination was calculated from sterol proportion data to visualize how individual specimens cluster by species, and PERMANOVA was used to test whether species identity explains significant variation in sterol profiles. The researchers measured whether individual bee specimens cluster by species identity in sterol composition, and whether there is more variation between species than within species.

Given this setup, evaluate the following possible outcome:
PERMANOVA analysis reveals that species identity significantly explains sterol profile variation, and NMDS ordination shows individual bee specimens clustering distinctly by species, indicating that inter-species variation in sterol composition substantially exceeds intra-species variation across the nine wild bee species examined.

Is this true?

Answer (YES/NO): YES